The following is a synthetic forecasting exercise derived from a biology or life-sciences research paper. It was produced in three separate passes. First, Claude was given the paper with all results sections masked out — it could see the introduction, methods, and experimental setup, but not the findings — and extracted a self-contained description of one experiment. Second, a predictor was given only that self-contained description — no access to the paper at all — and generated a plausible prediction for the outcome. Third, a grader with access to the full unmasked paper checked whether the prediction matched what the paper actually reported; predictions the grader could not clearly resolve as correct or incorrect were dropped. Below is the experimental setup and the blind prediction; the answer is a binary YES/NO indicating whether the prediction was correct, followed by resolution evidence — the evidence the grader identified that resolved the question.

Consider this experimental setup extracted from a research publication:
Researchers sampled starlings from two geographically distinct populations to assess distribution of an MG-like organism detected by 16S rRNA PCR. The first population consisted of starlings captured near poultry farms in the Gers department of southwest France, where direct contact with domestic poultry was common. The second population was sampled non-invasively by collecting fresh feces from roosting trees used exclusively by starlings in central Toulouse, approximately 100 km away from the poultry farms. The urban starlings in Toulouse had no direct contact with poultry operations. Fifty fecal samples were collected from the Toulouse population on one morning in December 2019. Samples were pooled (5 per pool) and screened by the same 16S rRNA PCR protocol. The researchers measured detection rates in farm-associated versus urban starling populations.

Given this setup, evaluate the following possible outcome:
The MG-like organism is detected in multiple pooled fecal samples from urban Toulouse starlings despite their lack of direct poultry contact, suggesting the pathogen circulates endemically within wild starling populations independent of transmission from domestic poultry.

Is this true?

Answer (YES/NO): NO